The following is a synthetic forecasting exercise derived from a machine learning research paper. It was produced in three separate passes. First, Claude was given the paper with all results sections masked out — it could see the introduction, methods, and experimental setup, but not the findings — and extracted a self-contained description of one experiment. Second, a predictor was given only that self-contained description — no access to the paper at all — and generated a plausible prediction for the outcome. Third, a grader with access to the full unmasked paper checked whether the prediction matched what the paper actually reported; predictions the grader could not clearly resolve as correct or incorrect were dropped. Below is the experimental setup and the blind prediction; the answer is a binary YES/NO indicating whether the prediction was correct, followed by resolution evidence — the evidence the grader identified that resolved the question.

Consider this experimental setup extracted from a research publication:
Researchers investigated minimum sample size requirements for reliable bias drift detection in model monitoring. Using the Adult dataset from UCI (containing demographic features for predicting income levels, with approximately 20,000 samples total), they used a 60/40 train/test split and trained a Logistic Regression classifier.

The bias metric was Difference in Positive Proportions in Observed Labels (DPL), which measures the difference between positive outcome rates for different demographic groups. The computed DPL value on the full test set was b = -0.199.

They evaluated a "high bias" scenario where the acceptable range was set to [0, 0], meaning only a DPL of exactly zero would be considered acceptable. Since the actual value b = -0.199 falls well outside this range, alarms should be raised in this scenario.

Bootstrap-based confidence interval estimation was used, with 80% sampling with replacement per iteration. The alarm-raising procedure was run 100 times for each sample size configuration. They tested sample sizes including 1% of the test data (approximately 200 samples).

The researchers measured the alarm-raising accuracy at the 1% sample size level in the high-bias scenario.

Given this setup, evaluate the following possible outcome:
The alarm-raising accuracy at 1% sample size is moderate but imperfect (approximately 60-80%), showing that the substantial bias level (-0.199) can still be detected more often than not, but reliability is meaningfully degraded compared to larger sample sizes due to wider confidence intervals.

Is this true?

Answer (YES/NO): NO